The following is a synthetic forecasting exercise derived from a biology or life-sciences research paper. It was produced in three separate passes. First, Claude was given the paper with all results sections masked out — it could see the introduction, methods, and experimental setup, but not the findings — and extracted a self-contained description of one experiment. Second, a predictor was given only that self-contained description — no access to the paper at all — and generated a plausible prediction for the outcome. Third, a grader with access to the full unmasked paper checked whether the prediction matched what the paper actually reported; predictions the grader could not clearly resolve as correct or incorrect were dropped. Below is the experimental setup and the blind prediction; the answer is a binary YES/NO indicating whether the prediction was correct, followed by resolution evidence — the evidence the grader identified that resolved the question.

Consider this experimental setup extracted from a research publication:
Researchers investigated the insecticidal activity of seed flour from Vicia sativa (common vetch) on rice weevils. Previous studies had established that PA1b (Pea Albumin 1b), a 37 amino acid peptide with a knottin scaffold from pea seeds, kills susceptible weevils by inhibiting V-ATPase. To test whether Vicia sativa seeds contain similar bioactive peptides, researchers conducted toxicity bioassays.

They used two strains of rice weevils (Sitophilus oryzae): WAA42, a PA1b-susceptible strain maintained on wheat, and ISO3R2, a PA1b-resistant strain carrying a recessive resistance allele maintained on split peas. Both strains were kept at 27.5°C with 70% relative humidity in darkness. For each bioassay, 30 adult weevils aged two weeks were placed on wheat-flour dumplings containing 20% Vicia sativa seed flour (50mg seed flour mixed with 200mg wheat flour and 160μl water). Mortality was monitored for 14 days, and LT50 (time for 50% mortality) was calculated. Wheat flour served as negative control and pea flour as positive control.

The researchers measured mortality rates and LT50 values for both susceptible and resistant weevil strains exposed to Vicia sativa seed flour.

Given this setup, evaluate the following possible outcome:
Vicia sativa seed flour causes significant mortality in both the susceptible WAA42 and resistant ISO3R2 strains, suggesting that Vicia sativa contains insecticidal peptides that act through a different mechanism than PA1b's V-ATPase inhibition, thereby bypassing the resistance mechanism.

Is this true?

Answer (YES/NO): NO